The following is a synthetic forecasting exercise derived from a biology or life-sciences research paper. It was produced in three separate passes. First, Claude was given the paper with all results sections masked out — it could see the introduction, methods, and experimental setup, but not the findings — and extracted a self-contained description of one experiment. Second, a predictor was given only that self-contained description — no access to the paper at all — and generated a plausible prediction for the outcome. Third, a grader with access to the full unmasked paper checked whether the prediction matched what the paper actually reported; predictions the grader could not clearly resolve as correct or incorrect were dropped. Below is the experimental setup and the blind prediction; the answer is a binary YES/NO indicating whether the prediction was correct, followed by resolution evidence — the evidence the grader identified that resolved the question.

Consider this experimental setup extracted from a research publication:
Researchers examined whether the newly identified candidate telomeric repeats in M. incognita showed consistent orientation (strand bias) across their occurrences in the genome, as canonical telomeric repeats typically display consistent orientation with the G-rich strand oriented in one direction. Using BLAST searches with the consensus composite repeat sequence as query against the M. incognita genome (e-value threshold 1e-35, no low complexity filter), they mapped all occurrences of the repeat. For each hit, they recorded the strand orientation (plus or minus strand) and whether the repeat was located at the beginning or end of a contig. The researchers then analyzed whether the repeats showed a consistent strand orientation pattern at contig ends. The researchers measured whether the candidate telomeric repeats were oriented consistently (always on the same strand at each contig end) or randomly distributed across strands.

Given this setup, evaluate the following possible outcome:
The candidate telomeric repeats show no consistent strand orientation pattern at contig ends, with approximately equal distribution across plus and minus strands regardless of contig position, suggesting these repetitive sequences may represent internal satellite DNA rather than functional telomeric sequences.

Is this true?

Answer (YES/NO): NO